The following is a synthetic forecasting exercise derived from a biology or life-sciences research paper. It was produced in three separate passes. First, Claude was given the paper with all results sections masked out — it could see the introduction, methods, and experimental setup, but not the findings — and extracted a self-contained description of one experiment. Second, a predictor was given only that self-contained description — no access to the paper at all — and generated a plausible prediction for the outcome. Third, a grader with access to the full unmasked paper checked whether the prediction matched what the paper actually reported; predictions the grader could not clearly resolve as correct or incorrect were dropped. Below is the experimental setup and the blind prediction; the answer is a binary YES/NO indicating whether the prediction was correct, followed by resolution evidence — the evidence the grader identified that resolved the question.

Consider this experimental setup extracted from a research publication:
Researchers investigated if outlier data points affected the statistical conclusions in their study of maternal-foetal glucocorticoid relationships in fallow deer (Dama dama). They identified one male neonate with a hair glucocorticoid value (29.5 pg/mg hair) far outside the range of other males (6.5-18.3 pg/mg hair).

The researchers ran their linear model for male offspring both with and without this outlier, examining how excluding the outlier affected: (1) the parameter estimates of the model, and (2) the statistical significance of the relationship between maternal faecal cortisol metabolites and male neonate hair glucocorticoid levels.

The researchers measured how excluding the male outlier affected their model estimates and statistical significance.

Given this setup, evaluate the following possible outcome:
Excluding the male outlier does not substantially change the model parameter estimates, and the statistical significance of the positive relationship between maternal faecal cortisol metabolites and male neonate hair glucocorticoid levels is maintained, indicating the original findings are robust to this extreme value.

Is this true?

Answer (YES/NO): NO